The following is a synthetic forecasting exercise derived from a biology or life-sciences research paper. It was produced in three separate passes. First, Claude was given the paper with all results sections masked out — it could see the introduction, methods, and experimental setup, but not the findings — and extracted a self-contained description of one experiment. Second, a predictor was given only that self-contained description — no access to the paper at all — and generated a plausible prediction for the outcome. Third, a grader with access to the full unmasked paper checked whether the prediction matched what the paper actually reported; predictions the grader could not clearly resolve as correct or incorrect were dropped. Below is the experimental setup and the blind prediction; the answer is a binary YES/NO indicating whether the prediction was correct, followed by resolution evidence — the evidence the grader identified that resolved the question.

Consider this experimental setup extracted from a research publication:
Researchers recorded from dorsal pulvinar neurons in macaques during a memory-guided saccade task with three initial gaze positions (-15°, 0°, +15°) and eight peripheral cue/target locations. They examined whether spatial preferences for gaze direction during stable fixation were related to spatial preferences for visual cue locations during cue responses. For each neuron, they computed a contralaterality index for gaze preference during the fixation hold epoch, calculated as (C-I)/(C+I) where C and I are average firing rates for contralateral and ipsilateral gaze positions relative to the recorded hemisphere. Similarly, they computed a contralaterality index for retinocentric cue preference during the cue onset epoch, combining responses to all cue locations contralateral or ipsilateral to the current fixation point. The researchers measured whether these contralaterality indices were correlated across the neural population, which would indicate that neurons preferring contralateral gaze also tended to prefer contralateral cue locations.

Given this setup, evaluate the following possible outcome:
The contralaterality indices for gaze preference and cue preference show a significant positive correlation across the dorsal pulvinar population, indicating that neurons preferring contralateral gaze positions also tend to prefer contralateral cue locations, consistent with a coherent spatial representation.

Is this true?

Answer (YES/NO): NO